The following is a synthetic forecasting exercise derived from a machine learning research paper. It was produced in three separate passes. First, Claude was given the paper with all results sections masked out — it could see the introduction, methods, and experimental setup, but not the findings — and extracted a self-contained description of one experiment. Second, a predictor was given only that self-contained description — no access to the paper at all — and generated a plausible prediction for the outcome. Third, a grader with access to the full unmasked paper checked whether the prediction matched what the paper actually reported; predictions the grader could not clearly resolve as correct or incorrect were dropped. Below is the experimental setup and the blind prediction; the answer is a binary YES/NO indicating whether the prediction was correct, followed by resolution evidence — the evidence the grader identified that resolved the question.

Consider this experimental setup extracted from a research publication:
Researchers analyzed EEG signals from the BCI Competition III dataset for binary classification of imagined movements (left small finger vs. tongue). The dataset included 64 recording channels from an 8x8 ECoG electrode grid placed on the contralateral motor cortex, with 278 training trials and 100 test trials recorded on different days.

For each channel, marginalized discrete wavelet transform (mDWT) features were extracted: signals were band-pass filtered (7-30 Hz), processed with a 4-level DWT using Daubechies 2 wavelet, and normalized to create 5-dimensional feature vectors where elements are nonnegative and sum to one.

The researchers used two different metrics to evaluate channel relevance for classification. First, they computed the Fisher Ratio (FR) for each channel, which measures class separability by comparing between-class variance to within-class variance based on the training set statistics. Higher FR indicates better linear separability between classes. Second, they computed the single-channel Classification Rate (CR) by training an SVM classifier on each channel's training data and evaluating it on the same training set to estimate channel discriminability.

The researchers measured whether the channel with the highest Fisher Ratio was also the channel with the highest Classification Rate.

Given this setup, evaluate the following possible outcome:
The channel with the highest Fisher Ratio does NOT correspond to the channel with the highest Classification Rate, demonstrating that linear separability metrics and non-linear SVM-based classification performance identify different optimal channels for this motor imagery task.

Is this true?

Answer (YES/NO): YES